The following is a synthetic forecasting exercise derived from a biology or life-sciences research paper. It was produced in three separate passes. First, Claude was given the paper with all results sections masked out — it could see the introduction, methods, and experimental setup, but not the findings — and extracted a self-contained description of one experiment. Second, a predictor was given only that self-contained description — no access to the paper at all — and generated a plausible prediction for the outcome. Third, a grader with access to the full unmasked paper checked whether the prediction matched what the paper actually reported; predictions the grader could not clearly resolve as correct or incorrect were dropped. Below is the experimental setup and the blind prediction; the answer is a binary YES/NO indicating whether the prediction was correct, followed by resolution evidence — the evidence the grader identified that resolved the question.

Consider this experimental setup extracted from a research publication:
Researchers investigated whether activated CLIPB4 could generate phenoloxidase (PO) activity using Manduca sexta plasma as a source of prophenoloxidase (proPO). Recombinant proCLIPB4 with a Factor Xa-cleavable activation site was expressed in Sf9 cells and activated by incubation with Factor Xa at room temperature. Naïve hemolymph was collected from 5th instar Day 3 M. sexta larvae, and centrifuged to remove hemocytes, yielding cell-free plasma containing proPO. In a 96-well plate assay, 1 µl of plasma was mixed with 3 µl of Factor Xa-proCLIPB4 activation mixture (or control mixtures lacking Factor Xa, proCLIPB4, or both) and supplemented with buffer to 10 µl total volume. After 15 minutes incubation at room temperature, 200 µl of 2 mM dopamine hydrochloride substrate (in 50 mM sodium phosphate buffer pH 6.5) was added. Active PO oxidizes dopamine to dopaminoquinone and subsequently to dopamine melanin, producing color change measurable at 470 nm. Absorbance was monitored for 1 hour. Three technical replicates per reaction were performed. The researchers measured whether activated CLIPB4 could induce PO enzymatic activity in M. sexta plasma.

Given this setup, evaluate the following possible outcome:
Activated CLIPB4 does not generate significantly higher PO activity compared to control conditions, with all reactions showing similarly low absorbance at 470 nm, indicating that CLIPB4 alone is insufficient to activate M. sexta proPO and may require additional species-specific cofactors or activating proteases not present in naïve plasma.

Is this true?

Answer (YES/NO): NO